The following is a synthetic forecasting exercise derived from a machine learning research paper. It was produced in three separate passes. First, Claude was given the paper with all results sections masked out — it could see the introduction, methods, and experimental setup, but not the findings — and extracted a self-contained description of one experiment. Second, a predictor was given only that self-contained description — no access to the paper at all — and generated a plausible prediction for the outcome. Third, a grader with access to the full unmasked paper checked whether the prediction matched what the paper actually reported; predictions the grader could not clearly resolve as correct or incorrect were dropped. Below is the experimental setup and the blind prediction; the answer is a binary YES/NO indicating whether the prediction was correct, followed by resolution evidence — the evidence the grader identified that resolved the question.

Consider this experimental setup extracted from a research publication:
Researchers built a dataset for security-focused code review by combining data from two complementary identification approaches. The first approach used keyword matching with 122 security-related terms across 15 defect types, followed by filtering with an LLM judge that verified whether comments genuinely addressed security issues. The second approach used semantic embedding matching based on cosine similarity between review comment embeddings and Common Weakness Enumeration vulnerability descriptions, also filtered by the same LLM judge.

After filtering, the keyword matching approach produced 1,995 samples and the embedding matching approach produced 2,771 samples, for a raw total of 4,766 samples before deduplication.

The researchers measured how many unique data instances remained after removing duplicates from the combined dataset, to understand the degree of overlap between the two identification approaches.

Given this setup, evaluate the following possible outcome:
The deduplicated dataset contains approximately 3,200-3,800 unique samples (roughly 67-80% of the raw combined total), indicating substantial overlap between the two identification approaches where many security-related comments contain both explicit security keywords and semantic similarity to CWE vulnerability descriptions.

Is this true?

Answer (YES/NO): NO